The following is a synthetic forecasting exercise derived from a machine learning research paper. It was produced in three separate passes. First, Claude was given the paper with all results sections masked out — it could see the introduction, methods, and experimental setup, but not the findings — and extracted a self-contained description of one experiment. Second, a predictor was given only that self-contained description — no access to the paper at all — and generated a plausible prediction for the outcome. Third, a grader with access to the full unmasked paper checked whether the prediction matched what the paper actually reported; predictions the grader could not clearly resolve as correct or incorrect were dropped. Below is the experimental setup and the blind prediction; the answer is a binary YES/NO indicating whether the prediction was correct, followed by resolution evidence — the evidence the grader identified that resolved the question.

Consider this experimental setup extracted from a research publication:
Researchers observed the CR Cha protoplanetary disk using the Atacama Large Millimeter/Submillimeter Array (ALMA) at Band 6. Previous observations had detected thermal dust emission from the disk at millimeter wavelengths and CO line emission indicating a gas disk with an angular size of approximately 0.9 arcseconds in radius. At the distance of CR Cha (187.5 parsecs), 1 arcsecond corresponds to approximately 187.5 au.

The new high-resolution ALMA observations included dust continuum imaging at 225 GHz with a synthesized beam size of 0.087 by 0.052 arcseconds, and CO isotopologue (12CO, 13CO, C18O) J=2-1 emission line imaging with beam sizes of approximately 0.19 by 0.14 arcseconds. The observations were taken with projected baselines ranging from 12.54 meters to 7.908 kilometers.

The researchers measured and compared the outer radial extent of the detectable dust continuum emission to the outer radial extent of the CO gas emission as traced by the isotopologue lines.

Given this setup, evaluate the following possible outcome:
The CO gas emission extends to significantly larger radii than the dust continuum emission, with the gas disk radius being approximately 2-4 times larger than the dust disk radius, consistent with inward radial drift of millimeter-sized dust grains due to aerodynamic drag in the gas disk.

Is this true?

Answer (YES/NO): YES